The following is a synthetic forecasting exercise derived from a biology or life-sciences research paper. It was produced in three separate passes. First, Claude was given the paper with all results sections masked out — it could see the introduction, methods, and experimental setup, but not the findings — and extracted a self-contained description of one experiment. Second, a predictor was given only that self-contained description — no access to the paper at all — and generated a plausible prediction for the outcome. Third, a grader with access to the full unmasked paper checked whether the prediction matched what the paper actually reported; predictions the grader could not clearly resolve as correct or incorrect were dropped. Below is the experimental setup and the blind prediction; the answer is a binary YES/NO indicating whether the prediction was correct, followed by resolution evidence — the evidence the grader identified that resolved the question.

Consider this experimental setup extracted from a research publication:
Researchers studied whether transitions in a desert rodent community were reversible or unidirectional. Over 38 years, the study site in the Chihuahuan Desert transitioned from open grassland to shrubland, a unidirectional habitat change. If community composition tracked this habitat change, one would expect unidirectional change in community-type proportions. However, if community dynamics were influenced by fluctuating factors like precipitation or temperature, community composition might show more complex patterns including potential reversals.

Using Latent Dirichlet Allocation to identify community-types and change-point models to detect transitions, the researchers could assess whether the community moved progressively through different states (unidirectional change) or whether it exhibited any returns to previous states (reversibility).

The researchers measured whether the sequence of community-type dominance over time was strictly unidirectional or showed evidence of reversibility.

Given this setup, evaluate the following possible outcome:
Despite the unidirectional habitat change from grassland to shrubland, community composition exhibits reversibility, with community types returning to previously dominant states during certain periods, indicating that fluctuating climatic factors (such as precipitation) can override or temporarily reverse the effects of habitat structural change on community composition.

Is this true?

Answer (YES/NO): YES